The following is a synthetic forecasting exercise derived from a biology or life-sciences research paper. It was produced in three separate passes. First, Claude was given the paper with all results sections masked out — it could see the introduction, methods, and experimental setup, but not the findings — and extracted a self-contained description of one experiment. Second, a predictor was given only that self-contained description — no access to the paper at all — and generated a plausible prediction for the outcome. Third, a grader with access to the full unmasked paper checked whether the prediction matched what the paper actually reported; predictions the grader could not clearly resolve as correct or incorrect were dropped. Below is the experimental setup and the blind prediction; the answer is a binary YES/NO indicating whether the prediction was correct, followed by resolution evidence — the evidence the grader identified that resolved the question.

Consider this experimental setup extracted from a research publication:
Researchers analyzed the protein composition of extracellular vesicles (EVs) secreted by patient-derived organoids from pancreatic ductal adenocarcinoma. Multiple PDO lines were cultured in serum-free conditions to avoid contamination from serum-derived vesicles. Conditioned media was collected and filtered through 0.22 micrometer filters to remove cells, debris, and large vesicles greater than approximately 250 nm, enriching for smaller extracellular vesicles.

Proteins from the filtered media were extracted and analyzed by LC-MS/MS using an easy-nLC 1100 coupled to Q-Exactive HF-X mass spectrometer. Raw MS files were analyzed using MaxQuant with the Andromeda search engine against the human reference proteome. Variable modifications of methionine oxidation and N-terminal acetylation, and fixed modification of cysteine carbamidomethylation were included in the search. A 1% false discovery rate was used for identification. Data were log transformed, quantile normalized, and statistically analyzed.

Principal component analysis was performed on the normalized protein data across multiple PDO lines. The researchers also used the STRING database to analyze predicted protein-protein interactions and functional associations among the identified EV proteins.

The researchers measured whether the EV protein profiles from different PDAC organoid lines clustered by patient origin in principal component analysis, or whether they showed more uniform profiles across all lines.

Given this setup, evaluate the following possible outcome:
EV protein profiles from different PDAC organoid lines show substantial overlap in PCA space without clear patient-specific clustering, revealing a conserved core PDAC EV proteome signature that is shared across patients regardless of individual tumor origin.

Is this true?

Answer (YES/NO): NO